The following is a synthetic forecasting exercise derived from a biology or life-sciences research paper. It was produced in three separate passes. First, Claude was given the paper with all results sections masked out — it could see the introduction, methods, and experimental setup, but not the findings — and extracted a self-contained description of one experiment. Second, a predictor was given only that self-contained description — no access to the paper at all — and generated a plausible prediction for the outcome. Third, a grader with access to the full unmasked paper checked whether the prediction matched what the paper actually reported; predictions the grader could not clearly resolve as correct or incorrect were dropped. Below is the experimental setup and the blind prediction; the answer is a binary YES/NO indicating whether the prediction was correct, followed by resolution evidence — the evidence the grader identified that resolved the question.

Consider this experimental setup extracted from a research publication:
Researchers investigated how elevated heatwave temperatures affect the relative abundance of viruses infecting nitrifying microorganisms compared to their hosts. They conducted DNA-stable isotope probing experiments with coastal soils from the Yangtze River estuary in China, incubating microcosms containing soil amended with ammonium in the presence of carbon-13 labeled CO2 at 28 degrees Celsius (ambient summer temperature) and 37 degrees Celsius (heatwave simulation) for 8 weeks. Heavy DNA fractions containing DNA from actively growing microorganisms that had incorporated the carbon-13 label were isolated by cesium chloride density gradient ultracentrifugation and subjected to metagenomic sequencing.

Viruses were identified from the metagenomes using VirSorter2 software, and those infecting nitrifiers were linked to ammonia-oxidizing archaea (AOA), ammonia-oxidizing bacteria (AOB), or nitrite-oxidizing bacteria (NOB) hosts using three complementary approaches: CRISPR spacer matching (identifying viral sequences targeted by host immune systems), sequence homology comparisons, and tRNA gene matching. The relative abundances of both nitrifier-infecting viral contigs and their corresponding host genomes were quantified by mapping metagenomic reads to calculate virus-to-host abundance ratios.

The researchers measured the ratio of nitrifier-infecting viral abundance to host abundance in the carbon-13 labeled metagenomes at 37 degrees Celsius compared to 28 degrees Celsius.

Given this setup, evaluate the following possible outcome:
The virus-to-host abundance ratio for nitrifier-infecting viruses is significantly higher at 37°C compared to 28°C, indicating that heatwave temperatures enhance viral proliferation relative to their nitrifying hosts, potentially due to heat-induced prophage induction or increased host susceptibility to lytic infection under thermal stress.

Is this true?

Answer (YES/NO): NO